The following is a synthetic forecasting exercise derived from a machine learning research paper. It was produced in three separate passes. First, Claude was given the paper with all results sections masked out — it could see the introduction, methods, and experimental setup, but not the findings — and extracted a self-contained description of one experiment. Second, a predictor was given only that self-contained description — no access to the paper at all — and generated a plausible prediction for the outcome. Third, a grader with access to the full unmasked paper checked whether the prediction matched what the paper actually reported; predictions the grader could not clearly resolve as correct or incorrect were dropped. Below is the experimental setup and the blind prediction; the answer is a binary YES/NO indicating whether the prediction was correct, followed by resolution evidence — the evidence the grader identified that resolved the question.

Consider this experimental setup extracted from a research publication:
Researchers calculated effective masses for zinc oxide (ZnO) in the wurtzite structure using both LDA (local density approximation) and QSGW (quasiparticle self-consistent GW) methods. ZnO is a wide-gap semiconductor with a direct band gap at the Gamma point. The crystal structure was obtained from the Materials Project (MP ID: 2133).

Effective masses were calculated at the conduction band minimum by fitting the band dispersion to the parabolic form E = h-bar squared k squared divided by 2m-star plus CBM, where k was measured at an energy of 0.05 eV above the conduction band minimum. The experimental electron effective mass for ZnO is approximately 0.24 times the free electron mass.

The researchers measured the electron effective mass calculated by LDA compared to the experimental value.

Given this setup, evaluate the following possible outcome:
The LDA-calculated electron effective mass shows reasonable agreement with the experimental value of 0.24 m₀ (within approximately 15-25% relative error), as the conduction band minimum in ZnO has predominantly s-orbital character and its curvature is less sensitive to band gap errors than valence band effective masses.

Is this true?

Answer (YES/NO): NO